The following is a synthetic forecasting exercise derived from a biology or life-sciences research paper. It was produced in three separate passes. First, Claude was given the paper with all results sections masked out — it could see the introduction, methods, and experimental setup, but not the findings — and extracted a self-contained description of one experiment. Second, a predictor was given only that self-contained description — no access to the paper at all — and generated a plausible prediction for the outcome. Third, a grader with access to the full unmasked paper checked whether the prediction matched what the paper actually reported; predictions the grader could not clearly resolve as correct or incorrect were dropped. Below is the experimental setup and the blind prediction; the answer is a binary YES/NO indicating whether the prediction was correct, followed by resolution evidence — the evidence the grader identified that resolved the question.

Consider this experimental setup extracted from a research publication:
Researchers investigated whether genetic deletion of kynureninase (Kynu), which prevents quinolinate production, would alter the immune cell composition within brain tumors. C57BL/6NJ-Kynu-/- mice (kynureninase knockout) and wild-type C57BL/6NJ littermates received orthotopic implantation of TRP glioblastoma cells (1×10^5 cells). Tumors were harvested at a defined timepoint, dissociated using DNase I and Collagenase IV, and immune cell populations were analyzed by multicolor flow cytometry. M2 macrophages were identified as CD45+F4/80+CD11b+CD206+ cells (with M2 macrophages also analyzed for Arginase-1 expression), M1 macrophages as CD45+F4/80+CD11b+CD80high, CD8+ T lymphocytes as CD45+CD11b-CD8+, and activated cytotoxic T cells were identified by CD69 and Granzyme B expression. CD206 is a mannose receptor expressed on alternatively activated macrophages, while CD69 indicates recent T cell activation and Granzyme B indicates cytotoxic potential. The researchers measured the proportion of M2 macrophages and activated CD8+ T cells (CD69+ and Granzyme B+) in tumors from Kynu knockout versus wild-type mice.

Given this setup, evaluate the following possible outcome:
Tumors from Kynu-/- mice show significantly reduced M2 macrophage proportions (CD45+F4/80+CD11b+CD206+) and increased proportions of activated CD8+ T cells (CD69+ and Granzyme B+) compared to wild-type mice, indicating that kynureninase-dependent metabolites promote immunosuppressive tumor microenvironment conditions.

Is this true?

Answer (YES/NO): YES